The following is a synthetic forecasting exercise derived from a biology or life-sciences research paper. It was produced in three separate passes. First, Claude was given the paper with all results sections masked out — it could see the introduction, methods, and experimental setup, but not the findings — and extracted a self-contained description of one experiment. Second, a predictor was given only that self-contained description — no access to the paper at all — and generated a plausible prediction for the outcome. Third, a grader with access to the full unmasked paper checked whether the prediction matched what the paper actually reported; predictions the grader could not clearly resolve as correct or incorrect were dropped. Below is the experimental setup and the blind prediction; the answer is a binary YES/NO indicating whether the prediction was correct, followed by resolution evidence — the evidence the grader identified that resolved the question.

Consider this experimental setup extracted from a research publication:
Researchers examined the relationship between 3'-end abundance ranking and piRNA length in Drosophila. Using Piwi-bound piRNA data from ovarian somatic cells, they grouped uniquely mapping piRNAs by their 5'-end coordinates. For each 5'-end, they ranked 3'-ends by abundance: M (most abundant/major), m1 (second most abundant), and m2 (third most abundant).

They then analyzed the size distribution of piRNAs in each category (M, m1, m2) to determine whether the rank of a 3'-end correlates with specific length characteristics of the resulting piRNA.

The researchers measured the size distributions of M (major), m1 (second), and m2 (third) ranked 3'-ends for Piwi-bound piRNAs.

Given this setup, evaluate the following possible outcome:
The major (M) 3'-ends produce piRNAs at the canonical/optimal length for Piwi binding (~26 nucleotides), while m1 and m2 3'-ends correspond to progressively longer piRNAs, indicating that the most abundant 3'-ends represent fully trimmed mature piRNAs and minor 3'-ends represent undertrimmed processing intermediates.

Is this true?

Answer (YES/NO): NO